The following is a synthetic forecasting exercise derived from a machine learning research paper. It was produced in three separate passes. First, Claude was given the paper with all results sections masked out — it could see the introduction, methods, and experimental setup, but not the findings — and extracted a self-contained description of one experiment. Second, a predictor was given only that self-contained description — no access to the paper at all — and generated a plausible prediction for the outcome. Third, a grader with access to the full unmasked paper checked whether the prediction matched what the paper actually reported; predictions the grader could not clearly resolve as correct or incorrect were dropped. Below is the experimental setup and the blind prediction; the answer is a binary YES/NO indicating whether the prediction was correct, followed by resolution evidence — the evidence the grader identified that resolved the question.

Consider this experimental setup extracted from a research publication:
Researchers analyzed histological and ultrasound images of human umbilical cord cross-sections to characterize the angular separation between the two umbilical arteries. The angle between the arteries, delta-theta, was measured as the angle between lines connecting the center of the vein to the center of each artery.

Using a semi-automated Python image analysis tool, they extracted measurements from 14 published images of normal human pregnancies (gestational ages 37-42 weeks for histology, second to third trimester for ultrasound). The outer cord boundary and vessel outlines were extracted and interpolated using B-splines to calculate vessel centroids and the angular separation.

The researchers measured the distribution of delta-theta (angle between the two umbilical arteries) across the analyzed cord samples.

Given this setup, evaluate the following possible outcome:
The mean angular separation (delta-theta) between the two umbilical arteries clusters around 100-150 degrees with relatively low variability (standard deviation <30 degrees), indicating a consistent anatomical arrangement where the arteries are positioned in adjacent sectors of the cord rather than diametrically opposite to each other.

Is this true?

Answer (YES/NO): NO